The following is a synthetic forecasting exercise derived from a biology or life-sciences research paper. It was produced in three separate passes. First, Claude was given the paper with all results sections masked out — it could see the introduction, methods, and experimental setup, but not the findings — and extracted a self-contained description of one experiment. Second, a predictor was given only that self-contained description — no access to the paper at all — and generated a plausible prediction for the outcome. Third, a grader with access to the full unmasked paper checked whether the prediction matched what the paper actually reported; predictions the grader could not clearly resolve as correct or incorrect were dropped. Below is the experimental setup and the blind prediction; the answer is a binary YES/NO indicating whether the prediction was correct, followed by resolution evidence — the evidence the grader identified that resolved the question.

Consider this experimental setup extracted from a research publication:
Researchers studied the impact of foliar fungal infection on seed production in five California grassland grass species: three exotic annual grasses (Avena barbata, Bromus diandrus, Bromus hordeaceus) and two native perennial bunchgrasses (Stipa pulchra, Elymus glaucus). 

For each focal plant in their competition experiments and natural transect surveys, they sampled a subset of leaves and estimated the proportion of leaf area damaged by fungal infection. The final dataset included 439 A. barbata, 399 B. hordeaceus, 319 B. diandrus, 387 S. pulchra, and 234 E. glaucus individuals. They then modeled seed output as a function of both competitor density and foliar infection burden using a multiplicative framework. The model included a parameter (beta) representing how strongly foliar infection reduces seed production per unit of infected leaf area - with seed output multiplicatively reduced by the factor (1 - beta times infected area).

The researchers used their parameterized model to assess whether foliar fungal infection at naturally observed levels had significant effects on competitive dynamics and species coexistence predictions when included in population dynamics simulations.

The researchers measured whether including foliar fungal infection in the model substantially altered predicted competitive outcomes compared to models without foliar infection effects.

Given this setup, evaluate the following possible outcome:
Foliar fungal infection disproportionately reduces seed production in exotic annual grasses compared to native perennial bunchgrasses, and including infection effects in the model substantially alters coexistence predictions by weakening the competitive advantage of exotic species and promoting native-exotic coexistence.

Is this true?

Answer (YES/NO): NO